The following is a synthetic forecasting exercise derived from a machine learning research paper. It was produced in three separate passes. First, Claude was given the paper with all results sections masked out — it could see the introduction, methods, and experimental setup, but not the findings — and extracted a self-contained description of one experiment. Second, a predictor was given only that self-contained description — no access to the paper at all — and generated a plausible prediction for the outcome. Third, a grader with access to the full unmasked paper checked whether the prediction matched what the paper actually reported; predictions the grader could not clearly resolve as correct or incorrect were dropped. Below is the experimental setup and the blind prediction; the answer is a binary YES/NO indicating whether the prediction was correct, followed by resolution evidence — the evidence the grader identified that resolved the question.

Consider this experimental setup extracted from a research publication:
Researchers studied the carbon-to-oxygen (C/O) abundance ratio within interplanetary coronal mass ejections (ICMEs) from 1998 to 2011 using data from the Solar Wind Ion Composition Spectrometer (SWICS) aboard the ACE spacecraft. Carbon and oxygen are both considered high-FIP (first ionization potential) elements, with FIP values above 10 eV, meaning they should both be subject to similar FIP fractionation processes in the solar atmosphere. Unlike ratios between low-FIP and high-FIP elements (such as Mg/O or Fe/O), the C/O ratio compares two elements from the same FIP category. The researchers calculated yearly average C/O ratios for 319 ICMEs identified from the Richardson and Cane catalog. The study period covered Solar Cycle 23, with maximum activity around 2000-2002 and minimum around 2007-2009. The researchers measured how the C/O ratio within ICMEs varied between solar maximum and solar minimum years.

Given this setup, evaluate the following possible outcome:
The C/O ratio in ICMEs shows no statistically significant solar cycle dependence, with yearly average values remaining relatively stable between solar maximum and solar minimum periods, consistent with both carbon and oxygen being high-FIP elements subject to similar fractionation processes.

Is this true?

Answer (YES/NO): NO